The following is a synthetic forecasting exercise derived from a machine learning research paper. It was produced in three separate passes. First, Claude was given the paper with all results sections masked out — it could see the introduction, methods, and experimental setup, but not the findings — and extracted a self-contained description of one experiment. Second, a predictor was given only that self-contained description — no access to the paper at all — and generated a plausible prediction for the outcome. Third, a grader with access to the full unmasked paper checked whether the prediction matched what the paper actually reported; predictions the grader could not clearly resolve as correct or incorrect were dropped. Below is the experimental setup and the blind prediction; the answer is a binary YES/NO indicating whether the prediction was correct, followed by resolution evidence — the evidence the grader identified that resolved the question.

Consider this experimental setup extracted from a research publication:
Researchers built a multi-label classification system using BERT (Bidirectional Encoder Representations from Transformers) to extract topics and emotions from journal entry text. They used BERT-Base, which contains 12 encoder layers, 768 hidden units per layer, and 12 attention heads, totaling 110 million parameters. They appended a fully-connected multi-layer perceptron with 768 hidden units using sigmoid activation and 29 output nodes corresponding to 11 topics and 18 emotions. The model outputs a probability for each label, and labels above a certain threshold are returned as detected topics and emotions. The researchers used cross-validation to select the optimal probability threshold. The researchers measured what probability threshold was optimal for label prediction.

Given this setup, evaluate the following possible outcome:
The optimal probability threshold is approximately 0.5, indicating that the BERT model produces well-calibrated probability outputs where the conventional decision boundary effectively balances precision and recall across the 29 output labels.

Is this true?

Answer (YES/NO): NO